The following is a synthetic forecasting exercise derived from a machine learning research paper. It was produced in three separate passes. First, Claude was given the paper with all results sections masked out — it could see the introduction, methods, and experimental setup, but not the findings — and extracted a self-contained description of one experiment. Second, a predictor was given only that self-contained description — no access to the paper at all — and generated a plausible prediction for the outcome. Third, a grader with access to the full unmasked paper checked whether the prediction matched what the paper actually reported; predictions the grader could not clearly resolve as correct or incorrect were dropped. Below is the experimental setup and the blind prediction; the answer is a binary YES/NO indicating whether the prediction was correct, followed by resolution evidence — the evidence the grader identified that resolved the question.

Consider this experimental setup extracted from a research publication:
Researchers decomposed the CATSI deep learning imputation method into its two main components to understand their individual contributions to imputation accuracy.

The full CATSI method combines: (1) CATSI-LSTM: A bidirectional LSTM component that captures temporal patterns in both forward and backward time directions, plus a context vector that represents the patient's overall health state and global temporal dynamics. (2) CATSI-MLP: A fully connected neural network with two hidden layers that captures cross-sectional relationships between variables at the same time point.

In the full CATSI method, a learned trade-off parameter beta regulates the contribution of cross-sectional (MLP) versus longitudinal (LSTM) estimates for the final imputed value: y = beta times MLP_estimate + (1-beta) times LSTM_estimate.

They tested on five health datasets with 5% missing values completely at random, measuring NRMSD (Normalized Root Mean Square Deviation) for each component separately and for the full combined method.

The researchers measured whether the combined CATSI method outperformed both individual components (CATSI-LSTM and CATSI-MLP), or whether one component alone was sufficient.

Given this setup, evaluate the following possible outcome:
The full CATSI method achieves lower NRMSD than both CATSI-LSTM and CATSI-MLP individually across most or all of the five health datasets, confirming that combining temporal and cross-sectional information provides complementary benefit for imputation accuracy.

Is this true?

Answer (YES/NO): YES